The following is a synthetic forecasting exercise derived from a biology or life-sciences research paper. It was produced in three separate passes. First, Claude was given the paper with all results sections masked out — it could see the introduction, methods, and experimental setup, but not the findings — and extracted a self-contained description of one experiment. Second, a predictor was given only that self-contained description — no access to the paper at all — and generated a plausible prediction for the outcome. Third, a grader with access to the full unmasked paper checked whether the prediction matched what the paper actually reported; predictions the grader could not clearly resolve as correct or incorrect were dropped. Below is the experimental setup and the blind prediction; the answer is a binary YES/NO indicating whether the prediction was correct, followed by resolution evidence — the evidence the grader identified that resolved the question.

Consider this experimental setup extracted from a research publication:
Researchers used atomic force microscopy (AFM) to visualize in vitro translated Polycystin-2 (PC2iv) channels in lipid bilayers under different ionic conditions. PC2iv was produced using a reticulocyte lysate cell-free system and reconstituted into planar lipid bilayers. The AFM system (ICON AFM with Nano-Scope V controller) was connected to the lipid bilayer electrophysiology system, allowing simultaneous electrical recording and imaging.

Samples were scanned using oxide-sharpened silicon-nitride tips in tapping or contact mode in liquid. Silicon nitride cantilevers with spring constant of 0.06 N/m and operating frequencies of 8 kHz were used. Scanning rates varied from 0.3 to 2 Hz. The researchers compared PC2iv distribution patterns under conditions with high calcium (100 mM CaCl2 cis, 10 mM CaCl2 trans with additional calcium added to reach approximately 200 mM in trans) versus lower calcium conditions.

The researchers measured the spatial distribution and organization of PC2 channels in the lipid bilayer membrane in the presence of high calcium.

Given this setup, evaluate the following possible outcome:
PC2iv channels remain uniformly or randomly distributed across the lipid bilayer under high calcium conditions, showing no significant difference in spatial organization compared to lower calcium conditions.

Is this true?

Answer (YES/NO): NO